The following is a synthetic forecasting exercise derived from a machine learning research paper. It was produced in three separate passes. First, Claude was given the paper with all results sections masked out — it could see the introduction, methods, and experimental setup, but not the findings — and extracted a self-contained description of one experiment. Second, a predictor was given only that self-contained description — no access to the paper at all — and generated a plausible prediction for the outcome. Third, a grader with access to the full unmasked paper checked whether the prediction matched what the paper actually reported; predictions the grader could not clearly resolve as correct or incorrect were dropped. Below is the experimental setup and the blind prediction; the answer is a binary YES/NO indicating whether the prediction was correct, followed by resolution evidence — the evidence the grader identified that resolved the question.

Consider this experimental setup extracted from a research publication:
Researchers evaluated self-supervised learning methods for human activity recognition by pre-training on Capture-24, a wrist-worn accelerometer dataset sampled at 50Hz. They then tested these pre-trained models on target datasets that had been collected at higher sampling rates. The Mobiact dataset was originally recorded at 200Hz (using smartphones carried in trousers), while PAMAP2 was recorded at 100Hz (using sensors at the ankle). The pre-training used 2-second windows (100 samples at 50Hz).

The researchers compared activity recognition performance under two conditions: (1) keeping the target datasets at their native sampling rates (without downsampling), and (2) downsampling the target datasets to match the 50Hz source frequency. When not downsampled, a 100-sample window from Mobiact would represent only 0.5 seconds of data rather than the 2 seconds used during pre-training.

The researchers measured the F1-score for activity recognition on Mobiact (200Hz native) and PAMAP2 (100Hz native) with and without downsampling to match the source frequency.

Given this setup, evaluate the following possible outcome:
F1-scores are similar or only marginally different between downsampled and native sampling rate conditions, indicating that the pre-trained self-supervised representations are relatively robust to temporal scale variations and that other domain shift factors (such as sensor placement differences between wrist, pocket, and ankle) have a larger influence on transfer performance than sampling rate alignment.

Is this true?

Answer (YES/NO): NO